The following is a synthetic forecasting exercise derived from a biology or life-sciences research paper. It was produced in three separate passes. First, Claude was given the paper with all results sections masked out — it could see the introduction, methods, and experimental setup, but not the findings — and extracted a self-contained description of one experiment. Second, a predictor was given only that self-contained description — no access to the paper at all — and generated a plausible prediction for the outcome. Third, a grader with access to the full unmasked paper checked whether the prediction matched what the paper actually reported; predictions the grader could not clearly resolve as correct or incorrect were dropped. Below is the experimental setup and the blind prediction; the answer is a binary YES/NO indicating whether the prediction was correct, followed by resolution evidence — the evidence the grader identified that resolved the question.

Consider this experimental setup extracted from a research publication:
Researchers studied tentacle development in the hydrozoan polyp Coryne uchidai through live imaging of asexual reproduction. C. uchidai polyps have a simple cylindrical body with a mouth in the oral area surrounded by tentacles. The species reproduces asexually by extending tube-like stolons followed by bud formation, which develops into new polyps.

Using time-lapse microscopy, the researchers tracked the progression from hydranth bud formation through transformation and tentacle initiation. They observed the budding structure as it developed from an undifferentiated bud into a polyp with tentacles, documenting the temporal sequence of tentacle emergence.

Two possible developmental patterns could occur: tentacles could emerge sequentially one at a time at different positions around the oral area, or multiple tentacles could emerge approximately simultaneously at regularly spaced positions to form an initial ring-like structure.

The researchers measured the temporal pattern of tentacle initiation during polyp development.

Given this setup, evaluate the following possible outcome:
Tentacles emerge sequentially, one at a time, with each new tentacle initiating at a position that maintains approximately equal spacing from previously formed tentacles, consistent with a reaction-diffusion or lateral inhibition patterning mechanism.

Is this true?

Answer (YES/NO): NO